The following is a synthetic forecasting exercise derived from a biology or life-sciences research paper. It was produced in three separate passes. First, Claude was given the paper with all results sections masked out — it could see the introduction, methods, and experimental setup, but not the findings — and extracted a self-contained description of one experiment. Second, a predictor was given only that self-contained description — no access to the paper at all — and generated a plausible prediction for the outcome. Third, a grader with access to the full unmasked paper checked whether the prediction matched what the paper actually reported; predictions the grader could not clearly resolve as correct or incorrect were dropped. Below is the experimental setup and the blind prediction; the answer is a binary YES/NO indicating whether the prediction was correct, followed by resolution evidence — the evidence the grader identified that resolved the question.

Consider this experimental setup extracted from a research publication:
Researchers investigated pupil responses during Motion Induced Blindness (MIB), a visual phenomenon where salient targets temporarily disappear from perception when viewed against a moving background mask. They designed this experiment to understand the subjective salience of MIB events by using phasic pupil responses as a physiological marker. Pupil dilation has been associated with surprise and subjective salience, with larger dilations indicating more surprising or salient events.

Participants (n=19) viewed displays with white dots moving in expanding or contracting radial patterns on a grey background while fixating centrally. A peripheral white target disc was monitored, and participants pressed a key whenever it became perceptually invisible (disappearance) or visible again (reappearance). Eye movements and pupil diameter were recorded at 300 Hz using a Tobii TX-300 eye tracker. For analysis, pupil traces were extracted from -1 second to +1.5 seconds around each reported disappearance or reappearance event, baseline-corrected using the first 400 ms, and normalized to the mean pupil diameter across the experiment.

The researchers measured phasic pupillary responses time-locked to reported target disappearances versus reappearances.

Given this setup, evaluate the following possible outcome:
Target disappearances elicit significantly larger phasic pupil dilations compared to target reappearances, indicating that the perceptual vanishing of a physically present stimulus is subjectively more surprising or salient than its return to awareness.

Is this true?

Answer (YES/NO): YES